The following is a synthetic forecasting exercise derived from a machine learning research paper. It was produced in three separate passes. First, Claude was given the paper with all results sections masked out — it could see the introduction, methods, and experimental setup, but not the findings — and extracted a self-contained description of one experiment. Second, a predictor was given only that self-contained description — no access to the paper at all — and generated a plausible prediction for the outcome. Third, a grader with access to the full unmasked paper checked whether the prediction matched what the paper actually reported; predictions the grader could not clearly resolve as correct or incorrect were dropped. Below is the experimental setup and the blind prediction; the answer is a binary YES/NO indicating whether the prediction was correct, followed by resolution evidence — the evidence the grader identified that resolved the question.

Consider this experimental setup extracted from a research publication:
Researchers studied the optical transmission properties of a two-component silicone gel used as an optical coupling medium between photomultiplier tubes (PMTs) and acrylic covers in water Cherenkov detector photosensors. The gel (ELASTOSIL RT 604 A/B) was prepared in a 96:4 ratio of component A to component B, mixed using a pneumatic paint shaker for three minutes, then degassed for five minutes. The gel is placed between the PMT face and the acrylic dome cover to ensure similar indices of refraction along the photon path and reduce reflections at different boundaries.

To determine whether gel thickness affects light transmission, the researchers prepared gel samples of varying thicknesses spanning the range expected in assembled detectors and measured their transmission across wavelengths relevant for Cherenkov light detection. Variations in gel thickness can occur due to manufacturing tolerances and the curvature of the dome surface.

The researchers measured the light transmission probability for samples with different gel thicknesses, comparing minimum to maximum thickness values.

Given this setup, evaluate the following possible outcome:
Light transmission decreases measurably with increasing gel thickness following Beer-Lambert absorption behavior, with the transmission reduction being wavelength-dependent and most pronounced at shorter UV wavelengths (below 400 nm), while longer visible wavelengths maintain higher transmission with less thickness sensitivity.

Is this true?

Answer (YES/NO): NO